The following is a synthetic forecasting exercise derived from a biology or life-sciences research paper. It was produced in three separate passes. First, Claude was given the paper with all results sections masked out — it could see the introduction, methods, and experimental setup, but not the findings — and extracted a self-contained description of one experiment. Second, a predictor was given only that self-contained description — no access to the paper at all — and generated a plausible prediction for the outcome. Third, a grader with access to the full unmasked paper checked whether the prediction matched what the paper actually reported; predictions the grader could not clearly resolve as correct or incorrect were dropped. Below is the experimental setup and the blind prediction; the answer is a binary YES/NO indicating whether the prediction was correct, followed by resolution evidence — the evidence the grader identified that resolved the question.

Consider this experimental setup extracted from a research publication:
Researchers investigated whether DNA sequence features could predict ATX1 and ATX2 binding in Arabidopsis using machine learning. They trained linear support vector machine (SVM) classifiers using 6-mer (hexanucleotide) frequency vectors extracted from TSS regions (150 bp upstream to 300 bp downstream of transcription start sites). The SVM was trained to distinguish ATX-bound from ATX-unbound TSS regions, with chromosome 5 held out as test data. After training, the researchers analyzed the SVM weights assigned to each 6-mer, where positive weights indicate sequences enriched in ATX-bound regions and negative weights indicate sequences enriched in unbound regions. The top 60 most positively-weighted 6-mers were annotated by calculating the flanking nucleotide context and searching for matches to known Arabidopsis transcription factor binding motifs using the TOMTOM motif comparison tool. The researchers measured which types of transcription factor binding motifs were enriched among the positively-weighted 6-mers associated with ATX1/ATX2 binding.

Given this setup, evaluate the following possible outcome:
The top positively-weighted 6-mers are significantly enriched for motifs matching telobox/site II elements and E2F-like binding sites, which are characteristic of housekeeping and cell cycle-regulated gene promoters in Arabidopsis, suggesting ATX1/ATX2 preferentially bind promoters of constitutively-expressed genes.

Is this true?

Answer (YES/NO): NO